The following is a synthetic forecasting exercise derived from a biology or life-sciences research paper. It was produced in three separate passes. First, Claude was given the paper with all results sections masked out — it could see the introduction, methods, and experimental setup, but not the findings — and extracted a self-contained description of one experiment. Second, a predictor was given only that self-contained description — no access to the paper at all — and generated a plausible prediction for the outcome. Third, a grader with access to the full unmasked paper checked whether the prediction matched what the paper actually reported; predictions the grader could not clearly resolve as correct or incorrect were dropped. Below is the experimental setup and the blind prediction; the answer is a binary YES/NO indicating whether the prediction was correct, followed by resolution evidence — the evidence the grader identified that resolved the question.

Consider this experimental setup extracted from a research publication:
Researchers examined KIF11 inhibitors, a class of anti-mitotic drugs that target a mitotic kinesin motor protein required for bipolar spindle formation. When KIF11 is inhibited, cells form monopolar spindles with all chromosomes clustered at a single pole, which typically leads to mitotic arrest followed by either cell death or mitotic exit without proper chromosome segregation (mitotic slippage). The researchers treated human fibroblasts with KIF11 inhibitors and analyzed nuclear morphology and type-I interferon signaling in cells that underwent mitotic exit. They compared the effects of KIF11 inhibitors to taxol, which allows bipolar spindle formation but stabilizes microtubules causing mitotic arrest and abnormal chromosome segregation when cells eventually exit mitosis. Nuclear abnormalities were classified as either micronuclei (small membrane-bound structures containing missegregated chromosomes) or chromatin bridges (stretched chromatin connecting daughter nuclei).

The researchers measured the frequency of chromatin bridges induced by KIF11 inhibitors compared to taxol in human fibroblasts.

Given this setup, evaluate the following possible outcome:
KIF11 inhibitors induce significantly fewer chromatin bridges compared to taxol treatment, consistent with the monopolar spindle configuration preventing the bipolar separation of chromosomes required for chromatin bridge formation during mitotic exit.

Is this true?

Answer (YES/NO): YES